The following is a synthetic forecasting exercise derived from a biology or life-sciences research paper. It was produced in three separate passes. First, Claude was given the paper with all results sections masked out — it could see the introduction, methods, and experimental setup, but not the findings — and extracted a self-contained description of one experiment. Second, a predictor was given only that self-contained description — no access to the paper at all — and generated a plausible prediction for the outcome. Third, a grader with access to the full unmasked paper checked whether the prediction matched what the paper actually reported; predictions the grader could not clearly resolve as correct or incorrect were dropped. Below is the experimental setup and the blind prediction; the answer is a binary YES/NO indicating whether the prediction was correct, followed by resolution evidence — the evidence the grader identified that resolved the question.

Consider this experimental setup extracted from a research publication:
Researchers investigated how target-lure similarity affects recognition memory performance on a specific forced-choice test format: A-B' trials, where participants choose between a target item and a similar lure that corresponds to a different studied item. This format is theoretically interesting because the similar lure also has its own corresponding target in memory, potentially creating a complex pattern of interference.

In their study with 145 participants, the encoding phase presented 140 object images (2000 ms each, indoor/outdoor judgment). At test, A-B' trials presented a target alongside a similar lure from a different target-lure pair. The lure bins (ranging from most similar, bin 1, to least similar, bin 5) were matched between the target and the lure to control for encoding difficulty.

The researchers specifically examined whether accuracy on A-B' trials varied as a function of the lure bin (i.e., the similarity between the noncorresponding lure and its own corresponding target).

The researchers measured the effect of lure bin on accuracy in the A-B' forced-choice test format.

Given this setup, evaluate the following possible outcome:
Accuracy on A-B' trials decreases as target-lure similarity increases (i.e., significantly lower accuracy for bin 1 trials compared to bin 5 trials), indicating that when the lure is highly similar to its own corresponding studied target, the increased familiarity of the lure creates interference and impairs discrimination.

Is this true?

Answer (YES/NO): YES